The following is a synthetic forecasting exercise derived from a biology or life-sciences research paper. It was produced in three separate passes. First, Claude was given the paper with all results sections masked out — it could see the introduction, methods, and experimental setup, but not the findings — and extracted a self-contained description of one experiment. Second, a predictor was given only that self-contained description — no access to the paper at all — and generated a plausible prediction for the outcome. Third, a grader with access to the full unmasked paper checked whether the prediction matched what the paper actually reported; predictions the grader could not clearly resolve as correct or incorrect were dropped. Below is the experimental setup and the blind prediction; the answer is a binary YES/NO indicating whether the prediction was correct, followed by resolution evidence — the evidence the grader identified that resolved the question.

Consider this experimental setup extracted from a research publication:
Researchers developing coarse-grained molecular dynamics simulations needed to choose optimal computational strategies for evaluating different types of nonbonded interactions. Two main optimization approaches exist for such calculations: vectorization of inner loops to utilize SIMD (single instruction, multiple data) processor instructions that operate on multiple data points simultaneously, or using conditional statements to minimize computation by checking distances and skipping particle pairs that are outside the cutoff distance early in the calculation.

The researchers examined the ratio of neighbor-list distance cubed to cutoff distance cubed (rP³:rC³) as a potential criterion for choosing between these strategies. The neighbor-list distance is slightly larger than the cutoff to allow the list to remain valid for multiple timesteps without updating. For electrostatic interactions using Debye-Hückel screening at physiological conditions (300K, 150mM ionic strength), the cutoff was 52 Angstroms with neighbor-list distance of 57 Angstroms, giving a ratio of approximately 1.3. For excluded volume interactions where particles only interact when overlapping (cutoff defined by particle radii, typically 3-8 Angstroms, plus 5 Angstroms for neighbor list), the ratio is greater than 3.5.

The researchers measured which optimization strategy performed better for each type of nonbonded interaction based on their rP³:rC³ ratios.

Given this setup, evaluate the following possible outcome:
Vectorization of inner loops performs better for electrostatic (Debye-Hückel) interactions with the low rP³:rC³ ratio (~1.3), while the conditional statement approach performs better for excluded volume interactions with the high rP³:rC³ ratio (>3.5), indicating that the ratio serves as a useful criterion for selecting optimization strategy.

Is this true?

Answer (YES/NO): YES